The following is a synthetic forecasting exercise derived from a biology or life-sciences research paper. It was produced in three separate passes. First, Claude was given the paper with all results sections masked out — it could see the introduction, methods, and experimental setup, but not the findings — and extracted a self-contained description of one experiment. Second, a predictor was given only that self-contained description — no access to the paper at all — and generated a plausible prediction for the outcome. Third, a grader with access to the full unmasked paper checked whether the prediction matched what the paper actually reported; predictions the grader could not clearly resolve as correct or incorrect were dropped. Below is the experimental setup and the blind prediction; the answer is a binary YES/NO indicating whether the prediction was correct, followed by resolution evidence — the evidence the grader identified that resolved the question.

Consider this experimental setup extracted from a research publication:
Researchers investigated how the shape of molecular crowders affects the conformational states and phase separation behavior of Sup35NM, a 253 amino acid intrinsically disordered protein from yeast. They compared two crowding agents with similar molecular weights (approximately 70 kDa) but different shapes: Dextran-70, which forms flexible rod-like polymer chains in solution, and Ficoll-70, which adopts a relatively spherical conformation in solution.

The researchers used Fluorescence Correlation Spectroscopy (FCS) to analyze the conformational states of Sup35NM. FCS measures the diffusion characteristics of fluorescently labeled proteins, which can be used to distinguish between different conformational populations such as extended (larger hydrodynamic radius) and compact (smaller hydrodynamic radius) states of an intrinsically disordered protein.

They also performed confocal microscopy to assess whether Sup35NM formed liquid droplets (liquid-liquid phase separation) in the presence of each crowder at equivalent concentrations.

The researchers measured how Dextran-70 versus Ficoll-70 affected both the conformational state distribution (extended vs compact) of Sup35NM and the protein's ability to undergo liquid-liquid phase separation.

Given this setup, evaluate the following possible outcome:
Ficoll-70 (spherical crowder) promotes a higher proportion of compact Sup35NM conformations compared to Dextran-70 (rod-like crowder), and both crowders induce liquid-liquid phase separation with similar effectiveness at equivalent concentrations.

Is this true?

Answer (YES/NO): NO